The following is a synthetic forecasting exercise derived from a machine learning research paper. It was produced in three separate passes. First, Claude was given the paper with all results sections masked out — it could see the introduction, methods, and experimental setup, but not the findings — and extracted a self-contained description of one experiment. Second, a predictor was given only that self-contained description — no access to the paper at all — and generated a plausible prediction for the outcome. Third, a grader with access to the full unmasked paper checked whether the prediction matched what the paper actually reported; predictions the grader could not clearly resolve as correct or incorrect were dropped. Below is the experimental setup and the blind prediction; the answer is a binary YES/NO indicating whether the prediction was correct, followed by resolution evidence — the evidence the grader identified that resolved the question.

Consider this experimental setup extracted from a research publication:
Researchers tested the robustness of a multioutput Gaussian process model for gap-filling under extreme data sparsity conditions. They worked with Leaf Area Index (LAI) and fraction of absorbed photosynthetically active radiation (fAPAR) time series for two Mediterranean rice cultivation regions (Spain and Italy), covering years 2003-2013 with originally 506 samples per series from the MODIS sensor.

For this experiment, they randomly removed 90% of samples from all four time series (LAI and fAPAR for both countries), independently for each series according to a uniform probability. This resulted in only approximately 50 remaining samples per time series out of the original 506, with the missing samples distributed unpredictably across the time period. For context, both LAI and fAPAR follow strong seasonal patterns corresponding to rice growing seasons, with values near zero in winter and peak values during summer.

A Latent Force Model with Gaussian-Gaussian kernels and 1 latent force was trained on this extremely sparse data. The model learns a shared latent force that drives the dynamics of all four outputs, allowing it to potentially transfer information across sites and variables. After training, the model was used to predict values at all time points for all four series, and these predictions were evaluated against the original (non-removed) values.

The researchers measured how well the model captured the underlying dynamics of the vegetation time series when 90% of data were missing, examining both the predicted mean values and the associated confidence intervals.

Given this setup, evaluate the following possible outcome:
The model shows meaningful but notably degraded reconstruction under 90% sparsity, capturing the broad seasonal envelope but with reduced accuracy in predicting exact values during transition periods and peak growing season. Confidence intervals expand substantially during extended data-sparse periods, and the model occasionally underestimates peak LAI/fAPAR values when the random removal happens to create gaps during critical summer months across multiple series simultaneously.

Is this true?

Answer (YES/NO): NO